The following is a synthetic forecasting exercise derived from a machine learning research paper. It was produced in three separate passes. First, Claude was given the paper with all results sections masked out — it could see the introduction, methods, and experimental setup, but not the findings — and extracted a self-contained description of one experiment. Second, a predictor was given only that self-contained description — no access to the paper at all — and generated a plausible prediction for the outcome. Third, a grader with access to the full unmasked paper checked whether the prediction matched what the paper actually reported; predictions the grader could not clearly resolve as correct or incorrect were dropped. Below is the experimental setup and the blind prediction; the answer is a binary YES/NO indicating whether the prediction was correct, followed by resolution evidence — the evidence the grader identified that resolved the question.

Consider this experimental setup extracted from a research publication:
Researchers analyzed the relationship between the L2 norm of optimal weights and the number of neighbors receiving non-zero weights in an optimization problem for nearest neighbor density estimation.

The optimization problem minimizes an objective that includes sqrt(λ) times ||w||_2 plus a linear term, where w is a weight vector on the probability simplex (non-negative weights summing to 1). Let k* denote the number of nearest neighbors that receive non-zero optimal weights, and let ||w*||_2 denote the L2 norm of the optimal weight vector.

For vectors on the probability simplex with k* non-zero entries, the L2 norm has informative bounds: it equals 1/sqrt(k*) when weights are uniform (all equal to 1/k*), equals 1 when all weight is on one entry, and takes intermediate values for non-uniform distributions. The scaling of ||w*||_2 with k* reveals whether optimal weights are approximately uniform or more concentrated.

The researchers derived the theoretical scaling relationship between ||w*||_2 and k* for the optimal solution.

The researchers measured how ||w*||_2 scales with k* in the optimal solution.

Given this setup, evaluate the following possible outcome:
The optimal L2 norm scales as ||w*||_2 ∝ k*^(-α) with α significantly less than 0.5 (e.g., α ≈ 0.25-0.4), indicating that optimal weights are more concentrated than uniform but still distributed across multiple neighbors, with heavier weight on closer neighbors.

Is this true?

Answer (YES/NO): NO